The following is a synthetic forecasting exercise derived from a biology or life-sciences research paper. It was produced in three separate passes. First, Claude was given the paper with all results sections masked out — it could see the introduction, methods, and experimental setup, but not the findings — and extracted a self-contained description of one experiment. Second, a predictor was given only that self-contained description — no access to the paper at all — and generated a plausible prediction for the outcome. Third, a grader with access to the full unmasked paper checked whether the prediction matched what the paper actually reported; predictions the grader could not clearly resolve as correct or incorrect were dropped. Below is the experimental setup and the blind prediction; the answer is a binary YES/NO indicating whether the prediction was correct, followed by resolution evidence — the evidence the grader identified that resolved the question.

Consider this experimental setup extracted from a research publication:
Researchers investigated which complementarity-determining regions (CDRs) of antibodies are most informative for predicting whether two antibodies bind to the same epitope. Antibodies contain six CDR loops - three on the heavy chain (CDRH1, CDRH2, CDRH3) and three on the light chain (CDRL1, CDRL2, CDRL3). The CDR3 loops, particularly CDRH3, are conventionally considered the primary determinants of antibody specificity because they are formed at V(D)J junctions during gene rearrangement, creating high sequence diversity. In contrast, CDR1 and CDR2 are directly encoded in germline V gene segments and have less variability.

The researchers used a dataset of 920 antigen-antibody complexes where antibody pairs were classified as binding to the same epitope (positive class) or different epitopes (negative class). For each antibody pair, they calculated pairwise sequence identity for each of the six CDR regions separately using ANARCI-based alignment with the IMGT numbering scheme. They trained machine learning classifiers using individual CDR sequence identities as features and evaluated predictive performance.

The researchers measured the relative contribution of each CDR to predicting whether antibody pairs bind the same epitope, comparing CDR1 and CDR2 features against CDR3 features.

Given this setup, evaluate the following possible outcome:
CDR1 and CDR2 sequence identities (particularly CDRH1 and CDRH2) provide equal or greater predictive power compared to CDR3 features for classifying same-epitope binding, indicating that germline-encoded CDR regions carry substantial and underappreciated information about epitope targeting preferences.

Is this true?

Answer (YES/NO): YES